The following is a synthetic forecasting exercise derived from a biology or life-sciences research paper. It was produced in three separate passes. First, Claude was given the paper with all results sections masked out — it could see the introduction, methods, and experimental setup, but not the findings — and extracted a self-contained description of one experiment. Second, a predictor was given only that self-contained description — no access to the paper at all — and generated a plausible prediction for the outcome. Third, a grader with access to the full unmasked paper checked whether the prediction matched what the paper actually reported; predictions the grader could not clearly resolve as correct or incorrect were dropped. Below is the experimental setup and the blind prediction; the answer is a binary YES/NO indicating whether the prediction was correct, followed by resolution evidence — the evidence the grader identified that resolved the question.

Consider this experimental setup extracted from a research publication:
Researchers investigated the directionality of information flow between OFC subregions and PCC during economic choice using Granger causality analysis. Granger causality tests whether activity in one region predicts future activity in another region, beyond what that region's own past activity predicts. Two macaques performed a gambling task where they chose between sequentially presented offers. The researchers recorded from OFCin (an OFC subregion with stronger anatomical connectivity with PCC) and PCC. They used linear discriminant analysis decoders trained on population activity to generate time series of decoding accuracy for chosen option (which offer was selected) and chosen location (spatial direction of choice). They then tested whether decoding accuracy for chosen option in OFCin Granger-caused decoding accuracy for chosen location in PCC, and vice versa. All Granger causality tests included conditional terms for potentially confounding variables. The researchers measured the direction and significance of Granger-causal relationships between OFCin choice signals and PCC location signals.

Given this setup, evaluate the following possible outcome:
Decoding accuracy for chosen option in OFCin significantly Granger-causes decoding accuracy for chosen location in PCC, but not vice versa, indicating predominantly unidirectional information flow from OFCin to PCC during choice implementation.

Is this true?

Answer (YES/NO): NO